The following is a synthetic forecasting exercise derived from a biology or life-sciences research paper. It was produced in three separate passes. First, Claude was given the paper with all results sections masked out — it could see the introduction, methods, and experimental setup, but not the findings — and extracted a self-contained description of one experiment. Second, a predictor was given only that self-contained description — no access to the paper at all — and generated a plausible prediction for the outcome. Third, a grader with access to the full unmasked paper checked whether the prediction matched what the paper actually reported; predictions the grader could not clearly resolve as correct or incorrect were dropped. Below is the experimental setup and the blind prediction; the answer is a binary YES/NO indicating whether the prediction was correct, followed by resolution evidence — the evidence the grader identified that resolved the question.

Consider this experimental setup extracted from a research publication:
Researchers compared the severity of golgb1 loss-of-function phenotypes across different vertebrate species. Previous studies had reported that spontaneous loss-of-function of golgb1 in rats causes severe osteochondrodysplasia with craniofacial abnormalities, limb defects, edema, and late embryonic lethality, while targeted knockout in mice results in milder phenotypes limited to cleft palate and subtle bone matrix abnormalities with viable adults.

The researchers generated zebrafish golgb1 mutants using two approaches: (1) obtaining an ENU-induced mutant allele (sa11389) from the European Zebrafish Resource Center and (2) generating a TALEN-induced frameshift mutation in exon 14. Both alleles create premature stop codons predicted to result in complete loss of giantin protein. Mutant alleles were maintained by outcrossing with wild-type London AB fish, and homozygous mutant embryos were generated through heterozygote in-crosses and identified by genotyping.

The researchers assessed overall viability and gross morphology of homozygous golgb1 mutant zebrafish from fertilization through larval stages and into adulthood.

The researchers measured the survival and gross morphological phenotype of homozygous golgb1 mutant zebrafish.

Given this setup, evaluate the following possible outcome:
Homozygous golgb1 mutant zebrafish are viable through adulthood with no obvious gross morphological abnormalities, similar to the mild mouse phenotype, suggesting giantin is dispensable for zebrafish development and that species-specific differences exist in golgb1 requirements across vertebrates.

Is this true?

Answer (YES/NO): YES